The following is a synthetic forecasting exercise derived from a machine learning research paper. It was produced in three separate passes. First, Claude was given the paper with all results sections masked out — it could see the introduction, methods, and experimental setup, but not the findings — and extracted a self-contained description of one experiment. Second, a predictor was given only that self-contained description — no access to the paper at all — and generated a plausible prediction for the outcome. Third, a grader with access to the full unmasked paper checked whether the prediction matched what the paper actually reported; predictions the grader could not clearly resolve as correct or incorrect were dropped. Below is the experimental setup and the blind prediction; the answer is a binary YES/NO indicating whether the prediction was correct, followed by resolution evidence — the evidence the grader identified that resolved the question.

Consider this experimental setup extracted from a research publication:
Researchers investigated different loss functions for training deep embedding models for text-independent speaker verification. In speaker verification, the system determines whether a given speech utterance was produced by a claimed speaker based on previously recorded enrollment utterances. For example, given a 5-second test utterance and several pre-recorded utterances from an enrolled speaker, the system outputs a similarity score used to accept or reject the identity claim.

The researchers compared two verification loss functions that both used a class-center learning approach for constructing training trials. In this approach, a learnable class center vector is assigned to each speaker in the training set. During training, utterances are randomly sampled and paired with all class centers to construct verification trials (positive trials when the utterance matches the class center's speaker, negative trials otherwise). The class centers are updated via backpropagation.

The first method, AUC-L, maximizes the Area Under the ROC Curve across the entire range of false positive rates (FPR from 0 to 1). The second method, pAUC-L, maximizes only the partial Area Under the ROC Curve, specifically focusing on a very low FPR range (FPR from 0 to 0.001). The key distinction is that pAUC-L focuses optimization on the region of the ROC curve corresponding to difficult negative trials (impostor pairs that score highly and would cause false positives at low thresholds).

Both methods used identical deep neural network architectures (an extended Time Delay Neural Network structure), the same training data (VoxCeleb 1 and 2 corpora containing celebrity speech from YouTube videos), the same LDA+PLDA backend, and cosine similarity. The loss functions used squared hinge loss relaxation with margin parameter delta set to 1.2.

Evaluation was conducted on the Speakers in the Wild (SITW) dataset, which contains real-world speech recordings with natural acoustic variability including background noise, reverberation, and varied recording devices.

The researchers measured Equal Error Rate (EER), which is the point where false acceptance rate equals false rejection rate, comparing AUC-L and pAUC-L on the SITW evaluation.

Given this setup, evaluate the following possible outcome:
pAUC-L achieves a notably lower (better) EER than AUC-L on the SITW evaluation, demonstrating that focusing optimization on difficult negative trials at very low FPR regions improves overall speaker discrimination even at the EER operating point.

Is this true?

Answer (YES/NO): YES